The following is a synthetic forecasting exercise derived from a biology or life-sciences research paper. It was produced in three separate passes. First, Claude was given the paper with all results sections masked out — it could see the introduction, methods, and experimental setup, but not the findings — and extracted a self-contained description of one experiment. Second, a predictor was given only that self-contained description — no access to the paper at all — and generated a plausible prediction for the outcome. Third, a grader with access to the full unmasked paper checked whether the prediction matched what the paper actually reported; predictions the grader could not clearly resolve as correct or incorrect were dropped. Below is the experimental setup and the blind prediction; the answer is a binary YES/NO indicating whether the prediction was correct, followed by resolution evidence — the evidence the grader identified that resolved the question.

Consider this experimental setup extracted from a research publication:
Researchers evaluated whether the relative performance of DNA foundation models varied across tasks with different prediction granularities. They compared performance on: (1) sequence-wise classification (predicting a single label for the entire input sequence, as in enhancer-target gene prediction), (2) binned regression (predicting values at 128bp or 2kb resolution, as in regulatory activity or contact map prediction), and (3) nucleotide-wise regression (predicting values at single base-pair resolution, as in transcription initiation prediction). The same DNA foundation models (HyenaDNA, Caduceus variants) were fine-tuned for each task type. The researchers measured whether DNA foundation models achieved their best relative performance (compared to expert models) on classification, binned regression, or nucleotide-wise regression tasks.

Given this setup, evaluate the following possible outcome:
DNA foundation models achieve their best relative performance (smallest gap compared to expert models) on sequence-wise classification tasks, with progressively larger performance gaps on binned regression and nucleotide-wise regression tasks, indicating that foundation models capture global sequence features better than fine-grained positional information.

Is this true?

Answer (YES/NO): NO